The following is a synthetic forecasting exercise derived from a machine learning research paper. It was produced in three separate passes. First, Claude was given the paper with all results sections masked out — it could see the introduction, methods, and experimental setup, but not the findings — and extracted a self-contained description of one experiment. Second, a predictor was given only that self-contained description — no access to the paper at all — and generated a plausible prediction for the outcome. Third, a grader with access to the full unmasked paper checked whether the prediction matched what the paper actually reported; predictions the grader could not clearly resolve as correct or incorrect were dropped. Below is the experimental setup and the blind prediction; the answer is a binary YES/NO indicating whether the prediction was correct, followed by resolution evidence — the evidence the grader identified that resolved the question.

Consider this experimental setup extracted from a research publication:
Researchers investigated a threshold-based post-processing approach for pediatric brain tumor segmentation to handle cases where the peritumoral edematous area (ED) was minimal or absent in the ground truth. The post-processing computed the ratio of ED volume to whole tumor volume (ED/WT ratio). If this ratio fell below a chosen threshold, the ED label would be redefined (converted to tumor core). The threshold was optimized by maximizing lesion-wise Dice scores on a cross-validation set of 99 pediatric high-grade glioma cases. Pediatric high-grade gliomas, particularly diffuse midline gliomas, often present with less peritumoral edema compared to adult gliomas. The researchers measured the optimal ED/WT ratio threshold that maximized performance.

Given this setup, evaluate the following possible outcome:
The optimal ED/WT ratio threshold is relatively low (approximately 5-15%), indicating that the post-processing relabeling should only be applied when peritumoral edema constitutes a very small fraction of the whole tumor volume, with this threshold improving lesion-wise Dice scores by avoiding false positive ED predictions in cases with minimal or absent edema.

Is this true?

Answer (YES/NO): NO